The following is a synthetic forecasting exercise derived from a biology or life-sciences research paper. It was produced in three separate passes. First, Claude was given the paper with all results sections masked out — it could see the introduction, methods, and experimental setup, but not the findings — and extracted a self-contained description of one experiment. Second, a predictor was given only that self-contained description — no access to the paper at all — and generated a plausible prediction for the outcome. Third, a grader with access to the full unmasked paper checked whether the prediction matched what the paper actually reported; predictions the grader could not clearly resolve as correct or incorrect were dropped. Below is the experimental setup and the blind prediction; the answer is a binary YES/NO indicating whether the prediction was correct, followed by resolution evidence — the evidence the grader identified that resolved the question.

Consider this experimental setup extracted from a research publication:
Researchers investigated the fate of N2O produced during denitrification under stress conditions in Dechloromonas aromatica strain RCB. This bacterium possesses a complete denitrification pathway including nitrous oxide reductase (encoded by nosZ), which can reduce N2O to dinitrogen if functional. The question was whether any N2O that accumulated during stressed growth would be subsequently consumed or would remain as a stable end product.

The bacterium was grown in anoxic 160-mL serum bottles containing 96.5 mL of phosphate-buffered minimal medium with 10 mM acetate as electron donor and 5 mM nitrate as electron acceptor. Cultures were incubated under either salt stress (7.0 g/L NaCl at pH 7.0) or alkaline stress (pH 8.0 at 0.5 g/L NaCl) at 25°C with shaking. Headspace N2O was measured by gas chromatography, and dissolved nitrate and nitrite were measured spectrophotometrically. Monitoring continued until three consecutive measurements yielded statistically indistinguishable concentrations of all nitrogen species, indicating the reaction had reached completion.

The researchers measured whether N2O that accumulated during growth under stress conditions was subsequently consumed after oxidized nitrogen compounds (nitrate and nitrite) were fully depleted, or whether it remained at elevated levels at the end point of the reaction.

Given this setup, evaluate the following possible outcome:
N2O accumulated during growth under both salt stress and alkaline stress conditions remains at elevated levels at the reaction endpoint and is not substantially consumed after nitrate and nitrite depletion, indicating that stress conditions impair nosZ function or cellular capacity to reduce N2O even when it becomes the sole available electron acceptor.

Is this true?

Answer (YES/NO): NO